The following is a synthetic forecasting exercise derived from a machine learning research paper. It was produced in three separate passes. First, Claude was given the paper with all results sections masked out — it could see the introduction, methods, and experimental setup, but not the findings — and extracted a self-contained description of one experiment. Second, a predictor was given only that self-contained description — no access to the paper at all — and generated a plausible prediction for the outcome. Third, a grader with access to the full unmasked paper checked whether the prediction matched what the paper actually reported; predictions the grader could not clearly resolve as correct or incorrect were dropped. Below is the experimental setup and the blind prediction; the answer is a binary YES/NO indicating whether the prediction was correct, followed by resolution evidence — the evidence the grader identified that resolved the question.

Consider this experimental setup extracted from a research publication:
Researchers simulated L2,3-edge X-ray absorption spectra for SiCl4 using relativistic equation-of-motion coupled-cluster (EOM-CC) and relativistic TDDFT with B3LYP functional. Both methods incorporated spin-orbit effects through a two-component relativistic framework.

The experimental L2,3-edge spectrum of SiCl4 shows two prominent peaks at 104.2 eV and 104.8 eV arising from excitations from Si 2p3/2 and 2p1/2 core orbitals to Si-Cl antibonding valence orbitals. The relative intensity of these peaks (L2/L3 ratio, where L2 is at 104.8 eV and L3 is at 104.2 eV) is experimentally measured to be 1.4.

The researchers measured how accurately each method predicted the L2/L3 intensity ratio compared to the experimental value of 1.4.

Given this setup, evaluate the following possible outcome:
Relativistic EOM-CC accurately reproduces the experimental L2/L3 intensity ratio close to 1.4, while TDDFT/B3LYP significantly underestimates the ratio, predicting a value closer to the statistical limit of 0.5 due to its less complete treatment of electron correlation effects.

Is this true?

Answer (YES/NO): NO